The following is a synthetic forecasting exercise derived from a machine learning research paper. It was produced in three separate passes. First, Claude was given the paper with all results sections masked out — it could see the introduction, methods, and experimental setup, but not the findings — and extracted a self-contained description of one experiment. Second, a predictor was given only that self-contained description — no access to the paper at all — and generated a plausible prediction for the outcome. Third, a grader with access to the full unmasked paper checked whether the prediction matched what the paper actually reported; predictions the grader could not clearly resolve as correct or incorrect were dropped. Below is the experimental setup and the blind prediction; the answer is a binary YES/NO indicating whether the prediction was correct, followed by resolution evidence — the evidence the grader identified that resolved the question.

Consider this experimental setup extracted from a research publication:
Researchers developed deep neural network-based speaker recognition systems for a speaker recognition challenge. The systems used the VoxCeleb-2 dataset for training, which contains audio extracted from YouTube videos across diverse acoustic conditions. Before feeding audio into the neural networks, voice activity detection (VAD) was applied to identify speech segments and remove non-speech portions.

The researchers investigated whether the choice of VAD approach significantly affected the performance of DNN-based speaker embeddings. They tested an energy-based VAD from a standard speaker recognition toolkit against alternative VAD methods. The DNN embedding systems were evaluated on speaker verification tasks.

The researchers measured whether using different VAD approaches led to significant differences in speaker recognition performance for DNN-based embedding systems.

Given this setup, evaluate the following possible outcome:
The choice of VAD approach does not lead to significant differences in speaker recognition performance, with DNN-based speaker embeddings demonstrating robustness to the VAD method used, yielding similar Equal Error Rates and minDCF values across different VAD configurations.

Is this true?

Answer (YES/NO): YES